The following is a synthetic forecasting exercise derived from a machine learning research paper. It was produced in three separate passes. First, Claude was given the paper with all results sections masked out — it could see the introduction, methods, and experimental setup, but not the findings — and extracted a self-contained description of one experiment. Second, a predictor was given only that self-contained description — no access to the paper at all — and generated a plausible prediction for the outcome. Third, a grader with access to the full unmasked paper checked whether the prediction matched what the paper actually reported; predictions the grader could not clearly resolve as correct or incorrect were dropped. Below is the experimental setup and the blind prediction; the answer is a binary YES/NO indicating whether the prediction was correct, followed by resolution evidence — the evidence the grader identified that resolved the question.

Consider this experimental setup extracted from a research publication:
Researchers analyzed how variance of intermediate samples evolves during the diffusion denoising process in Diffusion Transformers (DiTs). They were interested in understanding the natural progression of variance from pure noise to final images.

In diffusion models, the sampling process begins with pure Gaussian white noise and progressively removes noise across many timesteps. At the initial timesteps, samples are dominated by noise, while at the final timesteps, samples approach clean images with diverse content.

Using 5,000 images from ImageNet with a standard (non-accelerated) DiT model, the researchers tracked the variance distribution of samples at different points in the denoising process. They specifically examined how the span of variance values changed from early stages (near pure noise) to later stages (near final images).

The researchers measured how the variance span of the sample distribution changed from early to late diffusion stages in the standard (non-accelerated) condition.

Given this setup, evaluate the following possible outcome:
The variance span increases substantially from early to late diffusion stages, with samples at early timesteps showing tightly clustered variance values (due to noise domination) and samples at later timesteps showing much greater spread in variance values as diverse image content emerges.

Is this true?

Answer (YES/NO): YES